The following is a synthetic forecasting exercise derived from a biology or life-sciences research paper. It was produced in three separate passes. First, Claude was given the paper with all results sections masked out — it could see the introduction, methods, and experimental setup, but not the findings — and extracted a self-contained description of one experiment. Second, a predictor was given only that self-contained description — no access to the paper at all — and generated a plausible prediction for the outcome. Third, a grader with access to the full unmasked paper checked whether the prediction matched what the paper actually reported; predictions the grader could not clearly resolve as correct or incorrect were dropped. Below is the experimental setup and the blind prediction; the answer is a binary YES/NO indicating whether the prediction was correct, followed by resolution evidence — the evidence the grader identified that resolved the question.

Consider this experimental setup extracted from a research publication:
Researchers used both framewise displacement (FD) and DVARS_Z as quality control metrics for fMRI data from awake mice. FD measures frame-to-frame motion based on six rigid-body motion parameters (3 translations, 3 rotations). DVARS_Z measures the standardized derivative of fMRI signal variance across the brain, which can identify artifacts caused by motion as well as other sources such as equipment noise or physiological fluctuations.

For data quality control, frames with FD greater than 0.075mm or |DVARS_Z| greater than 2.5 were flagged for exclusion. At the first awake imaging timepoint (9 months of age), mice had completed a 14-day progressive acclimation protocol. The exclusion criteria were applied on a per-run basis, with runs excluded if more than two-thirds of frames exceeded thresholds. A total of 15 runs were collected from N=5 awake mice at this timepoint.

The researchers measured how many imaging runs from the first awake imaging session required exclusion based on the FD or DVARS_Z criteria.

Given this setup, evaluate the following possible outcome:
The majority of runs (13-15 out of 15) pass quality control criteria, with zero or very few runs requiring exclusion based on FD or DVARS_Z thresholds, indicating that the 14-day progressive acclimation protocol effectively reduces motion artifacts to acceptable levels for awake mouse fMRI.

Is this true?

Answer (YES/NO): NO